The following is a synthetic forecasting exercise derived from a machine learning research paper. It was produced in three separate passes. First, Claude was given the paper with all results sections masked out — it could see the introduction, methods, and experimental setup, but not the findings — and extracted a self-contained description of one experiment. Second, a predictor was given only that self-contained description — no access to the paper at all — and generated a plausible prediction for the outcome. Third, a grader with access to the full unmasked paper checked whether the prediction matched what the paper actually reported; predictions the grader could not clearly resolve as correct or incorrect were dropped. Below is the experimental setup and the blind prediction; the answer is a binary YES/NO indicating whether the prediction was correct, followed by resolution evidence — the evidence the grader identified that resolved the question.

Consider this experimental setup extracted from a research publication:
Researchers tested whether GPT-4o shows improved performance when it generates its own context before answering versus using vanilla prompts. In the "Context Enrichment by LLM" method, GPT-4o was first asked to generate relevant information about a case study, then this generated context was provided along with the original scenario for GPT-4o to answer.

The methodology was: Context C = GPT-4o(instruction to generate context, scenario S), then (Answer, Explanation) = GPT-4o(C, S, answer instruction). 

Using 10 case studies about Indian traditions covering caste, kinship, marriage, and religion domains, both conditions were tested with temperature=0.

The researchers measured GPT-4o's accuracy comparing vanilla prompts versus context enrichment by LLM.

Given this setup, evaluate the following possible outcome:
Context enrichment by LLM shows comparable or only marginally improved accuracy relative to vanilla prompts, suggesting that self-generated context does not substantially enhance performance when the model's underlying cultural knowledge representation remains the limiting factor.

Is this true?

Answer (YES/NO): NO